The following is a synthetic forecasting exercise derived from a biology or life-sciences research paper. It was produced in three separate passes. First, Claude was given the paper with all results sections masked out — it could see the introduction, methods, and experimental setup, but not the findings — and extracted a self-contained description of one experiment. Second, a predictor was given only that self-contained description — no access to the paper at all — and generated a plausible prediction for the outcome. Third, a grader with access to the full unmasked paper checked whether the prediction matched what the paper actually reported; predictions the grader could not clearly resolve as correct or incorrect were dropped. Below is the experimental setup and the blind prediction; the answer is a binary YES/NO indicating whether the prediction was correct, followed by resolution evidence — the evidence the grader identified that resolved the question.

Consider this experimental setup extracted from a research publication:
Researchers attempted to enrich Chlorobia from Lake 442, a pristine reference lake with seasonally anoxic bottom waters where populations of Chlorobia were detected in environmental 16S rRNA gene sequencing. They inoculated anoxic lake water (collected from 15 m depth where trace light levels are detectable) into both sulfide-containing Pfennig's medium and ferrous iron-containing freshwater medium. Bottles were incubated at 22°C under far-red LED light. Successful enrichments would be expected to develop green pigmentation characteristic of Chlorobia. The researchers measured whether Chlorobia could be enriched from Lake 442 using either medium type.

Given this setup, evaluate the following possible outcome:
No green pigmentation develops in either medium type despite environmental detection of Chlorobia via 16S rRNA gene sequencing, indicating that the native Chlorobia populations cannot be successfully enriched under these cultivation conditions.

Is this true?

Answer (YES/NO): YES